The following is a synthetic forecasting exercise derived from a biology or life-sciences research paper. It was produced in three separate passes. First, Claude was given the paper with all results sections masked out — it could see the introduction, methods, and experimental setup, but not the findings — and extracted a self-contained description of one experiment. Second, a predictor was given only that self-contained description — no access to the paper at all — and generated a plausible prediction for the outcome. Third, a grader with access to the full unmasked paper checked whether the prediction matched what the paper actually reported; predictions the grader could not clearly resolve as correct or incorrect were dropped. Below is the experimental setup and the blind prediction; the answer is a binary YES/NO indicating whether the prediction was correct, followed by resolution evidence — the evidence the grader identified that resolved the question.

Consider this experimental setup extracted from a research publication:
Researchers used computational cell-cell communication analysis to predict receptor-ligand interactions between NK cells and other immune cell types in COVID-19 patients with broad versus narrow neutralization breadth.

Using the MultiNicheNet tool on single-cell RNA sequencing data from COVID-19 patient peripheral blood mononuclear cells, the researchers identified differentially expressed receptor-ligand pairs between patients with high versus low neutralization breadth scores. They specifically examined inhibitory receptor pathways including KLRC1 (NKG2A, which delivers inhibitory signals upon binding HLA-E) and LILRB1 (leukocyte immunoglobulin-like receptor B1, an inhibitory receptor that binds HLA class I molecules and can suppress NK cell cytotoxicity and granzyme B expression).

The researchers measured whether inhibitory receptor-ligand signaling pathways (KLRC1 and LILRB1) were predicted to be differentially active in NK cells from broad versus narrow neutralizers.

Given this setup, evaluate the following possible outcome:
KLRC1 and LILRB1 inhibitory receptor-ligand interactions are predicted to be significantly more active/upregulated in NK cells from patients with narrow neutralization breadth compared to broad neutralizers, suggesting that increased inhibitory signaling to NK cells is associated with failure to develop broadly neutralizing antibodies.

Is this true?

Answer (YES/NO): NO